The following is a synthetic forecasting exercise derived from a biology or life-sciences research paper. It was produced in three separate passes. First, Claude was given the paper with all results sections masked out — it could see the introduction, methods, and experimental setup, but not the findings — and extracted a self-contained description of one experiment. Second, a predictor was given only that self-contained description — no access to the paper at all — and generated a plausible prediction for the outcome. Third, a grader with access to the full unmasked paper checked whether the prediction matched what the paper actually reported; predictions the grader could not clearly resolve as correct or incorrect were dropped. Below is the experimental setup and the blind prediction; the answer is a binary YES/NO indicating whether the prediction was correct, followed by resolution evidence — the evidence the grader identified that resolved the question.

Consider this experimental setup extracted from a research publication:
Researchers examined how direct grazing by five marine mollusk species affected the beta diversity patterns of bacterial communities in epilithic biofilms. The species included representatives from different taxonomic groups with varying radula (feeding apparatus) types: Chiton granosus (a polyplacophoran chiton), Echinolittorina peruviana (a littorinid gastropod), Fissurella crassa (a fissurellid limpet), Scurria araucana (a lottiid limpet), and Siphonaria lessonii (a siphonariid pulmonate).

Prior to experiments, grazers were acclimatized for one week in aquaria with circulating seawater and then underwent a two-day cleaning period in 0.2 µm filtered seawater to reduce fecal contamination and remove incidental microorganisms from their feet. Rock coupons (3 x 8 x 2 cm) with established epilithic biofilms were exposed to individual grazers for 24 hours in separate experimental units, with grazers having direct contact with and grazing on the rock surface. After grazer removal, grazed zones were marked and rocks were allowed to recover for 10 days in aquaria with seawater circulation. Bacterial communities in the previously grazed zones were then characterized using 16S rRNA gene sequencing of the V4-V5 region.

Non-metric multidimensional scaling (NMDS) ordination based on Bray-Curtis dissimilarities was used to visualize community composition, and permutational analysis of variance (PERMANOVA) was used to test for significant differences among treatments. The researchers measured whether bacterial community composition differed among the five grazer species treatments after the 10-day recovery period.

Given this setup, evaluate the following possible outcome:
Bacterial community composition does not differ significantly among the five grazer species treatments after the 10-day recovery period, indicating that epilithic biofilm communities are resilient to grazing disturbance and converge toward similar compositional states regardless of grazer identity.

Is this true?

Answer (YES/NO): NO